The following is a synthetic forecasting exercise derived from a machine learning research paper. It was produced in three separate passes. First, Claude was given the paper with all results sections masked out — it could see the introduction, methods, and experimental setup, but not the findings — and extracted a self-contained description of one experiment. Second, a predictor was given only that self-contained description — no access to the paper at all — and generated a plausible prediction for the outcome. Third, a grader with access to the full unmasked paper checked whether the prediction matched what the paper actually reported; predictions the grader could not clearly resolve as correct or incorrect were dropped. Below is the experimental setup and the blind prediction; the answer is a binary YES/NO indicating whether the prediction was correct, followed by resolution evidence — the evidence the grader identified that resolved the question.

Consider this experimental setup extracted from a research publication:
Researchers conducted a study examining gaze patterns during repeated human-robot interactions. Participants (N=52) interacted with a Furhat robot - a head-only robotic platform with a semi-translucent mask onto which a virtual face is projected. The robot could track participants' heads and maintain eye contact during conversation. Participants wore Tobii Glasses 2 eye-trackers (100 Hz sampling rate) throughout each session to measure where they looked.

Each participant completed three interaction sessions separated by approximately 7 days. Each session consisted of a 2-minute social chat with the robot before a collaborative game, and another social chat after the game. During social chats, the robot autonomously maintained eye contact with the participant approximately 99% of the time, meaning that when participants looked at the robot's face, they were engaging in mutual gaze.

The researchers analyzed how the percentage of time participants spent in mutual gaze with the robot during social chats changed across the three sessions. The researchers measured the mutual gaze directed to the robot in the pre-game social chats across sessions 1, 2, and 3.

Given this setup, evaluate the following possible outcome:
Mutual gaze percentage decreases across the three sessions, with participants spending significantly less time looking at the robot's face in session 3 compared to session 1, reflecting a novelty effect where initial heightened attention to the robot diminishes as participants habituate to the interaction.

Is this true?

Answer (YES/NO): NO